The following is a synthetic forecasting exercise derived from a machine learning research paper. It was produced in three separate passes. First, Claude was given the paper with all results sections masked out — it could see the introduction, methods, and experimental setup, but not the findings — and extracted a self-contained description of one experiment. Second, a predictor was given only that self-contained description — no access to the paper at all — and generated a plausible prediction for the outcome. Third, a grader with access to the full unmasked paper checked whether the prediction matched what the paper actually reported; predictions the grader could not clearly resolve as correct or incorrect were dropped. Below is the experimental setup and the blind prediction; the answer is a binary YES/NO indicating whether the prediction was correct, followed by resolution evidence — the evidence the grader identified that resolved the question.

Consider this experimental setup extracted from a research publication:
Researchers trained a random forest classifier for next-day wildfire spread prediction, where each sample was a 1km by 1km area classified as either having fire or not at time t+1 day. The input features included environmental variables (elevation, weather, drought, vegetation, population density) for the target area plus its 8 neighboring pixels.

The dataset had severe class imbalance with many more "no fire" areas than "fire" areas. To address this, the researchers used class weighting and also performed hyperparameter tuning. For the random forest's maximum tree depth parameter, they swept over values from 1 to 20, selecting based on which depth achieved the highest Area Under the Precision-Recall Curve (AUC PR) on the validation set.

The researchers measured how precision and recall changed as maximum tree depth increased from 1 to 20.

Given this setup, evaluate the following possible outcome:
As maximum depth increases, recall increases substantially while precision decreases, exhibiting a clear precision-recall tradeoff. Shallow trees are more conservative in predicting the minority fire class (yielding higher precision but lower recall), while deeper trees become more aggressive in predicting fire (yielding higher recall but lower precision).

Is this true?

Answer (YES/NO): NO